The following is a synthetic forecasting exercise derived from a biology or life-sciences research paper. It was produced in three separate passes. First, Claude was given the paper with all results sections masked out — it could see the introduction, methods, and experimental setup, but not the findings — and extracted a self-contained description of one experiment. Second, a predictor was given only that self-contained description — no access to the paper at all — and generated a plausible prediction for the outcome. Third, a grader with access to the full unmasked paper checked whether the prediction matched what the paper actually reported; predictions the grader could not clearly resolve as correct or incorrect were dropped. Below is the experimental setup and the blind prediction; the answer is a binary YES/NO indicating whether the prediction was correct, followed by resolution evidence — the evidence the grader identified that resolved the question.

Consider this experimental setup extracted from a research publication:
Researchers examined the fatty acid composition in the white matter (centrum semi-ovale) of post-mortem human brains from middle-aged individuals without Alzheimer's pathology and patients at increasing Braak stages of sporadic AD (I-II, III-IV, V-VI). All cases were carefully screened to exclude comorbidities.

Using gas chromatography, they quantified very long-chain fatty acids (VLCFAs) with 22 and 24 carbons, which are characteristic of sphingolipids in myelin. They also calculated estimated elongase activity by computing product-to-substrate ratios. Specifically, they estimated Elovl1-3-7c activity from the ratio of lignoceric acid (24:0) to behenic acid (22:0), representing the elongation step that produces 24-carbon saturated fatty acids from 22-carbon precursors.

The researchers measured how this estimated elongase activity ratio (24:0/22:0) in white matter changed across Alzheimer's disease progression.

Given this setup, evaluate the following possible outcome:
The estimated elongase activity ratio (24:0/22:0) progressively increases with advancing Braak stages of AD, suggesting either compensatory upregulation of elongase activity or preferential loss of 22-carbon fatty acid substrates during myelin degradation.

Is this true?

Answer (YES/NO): NO